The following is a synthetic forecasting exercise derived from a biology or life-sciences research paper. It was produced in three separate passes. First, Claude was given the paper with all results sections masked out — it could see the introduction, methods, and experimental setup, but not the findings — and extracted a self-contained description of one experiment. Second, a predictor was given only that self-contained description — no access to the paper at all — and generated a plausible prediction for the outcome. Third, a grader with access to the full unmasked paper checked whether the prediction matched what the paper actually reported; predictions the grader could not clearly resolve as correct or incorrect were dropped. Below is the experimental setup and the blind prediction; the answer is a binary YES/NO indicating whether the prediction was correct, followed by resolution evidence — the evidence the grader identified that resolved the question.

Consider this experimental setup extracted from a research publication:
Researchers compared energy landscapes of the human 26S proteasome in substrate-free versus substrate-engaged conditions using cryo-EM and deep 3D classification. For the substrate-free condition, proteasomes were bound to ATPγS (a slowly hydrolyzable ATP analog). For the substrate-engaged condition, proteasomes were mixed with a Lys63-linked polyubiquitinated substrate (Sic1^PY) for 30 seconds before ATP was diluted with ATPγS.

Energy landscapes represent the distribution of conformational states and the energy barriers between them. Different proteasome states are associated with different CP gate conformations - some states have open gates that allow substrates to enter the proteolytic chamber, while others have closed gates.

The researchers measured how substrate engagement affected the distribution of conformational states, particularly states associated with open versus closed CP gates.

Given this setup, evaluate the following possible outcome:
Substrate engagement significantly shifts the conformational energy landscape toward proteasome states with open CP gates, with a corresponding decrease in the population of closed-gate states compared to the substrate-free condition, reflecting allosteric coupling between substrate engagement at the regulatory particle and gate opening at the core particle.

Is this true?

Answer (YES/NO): YES